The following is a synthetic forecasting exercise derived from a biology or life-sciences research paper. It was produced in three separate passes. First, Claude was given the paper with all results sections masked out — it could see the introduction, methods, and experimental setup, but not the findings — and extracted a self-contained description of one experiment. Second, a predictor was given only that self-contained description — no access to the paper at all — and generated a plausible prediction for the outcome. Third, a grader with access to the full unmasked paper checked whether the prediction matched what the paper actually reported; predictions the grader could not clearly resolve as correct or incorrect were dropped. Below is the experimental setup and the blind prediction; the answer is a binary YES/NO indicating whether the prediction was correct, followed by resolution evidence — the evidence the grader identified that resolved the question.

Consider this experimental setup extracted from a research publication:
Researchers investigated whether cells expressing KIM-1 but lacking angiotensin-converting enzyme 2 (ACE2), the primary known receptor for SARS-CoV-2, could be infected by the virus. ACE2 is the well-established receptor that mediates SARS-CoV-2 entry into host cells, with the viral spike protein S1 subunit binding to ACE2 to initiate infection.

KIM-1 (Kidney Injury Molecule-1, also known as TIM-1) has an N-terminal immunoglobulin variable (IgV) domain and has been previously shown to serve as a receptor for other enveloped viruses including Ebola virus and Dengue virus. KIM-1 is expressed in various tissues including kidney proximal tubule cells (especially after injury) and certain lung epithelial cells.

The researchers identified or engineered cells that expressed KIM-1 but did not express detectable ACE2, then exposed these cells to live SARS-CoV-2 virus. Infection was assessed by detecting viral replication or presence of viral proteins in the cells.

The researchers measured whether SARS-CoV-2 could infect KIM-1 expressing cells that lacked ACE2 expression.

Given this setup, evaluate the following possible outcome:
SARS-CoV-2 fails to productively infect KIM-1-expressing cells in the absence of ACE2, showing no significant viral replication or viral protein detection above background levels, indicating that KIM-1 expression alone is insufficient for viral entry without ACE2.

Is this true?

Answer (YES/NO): NO